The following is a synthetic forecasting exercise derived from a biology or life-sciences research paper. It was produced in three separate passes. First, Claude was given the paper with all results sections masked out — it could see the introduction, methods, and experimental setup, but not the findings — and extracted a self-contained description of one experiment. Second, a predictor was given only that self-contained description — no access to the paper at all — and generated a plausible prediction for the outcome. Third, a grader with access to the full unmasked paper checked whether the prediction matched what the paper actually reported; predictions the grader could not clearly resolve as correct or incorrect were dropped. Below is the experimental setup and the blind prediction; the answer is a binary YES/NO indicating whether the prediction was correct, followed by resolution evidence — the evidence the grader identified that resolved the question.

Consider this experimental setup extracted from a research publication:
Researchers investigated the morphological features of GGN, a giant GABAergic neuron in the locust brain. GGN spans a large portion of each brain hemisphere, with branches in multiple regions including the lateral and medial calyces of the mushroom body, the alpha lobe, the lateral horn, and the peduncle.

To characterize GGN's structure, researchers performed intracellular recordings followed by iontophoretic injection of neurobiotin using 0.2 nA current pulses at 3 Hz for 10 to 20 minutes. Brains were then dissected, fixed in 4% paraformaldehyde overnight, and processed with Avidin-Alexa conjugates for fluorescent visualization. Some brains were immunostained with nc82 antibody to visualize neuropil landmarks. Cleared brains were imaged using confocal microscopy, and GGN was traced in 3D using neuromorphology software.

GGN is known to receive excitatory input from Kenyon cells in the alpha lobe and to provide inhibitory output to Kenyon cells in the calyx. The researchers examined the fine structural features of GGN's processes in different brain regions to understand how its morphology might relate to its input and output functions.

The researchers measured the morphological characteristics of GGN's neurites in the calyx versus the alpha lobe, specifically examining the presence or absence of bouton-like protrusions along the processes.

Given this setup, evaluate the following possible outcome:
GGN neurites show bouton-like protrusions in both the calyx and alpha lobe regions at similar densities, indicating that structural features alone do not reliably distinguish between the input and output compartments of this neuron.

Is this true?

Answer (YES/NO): NO